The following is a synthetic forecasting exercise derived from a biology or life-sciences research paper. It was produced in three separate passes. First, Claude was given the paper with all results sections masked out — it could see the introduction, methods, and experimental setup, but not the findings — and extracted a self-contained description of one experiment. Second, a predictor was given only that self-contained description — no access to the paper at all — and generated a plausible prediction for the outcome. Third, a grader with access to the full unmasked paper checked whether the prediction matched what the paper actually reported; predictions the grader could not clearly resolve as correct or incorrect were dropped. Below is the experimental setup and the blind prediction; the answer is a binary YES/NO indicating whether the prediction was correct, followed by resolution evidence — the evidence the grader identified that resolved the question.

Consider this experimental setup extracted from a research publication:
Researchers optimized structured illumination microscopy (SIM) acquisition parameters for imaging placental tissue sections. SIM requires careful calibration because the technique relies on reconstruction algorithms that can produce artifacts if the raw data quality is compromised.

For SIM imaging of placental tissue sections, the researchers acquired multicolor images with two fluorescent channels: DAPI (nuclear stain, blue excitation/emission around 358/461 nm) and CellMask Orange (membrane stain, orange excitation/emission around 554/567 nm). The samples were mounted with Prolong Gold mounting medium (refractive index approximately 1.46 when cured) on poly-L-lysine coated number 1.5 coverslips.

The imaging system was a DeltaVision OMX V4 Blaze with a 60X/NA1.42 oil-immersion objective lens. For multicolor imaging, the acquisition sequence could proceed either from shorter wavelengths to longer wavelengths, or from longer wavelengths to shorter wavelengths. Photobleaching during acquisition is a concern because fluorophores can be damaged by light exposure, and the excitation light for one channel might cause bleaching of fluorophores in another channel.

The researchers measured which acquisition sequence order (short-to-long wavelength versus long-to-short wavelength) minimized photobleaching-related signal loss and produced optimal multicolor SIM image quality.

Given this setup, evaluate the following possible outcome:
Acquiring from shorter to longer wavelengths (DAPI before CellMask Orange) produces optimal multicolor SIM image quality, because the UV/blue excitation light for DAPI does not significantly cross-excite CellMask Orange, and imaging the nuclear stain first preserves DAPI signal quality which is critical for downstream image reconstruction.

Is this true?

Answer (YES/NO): NO